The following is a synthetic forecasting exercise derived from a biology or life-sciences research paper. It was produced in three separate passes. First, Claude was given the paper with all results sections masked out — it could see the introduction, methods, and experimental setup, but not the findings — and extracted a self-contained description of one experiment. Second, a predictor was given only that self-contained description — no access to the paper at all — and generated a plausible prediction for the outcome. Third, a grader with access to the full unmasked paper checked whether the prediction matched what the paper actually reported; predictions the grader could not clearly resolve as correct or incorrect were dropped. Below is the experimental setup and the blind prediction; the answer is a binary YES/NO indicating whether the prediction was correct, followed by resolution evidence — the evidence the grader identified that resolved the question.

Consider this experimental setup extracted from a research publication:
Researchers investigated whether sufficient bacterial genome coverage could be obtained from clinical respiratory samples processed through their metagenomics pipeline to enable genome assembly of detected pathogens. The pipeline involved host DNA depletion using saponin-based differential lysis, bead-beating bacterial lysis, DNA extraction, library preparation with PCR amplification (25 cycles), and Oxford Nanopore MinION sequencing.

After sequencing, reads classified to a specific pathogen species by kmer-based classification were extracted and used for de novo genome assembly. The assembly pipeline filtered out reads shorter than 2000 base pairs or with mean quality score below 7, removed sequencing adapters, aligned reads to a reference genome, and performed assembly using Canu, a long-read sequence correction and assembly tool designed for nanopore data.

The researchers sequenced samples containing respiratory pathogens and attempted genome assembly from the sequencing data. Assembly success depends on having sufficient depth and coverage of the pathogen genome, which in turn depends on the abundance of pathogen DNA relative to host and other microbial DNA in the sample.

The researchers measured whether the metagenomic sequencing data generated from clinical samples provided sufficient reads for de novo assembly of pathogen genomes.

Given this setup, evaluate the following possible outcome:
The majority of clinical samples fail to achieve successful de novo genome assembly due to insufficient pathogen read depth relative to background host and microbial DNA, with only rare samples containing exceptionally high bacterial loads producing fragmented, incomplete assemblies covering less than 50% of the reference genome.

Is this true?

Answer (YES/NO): NO